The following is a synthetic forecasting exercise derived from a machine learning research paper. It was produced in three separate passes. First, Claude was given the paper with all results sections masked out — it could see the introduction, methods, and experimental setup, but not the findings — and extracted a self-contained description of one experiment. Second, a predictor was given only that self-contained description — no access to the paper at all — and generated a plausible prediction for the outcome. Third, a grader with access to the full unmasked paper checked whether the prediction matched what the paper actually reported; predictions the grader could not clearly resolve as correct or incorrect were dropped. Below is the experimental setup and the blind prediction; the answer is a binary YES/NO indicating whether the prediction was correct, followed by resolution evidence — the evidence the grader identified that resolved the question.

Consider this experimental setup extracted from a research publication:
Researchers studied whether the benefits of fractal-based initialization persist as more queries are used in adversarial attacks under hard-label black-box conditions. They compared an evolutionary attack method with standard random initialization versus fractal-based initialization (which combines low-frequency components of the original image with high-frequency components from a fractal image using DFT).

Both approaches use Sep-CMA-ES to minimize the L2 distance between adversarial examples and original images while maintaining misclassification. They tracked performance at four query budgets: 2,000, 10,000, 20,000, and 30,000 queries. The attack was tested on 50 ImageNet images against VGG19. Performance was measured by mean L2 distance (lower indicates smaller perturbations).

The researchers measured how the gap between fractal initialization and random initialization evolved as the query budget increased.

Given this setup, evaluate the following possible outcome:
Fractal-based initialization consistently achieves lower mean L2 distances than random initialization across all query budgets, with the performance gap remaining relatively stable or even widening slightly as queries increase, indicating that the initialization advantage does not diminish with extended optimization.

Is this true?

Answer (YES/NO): NO